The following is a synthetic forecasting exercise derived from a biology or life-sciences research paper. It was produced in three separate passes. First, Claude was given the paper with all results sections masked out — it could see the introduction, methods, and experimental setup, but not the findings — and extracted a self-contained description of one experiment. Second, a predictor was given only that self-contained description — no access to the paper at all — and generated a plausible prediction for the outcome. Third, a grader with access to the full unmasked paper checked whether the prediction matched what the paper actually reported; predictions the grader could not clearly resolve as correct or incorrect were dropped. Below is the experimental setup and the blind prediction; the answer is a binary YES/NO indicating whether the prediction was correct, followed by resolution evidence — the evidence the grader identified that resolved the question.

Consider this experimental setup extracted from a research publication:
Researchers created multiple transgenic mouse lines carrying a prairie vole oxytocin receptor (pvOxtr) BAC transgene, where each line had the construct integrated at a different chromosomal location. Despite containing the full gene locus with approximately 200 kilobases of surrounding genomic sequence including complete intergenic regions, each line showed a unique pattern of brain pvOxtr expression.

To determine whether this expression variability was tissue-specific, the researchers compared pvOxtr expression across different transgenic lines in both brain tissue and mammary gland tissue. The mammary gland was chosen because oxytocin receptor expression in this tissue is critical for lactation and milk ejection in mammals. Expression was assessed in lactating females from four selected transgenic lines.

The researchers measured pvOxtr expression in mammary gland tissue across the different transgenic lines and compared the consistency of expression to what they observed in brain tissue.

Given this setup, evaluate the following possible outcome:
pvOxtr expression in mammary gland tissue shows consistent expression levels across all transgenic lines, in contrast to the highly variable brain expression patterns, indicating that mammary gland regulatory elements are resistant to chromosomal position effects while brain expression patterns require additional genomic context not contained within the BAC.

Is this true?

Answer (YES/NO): YES